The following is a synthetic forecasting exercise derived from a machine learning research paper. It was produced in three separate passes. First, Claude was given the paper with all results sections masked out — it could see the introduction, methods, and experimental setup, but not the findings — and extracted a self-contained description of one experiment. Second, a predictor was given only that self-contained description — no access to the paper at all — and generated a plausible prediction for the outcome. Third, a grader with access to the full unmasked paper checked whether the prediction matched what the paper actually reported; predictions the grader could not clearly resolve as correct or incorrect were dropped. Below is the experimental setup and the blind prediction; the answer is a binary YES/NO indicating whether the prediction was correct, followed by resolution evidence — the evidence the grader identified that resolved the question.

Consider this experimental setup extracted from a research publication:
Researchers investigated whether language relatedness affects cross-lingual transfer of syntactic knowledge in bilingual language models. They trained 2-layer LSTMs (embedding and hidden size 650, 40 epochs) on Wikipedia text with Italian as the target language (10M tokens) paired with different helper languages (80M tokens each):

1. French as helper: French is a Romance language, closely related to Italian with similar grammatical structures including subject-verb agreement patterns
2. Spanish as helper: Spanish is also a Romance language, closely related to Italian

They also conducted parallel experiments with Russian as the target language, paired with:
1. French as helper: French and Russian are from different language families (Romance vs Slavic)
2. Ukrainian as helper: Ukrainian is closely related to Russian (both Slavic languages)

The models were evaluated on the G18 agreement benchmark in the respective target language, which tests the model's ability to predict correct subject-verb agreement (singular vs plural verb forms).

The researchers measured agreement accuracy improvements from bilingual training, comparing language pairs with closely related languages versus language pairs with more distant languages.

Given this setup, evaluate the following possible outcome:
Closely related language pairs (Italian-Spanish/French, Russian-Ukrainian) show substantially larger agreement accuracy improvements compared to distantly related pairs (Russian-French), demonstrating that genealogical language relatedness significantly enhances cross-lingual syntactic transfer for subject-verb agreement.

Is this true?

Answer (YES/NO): NO